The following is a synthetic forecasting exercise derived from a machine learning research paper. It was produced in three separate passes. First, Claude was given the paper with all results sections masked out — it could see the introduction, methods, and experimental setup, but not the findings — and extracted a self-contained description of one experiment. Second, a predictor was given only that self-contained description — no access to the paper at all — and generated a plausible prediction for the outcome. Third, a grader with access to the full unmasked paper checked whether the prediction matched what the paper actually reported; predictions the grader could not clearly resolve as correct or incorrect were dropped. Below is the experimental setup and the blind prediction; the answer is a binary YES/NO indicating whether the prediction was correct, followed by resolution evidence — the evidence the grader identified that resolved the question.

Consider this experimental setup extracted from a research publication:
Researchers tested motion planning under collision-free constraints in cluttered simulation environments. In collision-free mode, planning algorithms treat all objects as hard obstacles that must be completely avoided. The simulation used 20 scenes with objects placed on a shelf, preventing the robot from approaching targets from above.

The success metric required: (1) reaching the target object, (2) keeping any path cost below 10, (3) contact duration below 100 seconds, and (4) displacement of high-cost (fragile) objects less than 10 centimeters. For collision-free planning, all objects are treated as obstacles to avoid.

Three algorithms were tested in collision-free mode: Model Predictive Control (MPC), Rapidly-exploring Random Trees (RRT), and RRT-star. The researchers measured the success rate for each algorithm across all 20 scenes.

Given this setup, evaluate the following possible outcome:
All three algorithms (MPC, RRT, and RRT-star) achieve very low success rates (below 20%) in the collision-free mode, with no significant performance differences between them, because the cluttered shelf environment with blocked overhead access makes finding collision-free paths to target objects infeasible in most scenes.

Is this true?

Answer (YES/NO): NO